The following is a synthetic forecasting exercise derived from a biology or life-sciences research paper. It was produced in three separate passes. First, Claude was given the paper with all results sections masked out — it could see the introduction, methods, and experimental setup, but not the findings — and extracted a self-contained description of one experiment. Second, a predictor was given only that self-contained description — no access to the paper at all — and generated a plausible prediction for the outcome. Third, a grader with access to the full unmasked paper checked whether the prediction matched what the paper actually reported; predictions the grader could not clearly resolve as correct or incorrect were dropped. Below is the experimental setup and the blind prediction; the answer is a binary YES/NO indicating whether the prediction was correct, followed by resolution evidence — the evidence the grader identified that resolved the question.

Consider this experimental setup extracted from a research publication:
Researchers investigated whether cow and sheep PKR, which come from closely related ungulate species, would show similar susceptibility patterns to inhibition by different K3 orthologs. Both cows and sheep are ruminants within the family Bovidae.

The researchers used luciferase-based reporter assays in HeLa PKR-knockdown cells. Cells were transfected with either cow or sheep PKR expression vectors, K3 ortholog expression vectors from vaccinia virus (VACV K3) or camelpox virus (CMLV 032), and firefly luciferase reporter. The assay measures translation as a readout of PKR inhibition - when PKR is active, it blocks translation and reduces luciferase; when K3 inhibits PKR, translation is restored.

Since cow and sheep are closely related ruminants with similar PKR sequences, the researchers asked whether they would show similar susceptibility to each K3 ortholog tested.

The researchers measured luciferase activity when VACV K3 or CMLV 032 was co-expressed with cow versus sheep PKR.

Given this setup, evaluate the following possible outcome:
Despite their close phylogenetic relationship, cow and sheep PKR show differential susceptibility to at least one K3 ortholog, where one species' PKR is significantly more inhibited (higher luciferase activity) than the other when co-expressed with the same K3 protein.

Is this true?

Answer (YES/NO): YES